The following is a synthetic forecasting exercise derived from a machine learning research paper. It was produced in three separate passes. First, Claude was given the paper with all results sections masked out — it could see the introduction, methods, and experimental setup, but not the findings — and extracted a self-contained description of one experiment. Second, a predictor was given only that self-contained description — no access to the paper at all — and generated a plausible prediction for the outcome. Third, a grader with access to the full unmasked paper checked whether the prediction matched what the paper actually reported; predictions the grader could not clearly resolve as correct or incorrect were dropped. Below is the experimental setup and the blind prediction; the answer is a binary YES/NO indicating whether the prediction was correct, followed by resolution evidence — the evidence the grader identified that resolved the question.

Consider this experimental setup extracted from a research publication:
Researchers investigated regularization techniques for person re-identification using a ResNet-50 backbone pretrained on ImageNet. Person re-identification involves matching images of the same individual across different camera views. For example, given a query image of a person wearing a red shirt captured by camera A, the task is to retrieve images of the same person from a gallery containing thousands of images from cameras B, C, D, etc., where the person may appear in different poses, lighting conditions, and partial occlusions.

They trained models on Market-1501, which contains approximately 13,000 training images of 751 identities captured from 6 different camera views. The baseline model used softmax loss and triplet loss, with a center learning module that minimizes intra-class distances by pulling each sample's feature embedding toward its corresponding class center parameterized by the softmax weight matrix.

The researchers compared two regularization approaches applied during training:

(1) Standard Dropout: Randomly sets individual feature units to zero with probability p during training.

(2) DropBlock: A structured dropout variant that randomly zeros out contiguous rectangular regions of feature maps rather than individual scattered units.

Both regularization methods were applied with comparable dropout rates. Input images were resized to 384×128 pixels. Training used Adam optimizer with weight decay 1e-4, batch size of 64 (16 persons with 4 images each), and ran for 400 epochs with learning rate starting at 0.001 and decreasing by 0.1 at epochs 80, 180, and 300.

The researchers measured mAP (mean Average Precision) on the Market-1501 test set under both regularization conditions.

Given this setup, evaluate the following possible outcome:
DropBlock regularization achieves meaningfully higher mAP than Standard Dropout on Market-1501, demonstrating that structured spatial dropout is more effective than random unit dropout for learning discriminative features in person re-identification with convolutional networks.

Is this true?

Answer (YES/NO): NO